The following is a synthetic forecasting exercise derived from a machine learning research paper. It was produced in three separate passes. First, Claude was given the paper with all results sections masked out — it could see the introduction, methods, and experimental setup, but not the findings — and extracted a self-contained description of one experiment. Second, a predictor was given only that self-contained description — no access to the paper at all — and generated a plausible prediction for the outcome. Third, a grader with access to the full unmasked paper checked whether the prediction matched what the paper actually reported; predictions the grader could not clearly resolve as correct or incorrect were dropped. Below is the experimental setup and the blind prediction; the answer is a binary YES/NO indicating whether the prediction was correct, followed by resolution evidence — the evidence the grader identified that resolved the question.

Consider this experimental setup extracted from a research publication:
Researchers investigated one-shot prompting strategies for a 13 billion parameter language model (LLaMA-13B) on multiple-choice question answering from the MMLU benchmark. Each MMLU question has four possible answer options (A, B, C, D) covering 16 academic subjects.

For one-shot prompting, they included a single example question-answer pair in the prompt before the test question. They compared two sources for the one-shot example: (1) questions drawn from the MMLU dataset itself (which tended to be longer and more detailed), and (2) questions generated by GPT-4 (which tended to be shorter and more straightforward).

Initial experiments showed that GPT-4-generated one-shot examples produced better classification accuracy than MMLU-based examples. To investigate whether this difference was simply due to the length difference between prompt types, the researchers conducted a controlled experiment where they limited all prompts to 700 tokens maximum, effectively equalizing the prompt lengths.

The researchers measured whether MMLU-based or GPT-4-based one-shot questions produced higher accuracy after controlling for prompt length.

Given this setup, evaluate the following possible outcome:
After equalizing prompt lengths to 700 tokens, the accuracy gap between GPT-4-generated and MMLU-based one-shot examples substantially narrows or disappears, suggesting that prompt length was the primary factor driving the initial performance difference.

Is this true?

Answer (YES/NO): YES